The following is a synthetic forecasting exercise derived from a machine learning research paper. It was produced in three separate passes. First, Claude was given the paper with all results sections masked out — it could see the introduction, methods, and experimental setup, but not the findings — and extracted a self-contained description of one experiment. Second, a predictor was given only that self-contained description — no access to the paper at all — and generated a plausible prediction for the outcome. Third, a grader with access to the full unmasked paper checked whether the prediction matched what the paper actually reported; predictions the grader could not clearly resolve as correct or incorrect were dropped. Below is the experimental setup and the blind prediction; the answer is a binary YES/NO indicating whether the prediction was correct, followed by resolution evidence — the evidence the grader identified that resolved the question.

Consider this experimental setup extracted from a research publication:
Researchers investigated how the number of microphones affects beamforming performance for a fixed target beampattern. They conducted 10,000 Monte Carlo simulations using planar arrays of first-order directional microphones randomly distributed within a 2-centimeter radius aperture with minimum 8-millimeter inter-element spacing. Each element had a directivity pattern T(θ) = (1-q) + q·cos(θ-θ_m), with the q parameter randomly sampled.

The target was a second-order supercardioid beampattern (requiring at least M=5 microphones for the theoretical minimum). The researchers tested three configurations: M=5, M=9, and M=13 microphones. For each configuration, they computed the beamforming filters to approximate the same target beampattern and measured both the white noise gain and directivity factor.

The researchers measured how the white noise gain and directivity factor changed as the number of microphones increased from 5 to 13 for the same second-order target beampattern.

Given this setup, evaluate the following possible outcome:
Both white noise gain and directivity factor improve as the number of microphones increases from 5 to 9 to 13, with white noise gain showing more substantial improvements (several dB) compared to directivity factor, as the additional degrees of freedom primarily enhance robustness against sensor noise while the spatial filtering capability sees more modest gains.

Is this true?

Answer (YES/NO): NO